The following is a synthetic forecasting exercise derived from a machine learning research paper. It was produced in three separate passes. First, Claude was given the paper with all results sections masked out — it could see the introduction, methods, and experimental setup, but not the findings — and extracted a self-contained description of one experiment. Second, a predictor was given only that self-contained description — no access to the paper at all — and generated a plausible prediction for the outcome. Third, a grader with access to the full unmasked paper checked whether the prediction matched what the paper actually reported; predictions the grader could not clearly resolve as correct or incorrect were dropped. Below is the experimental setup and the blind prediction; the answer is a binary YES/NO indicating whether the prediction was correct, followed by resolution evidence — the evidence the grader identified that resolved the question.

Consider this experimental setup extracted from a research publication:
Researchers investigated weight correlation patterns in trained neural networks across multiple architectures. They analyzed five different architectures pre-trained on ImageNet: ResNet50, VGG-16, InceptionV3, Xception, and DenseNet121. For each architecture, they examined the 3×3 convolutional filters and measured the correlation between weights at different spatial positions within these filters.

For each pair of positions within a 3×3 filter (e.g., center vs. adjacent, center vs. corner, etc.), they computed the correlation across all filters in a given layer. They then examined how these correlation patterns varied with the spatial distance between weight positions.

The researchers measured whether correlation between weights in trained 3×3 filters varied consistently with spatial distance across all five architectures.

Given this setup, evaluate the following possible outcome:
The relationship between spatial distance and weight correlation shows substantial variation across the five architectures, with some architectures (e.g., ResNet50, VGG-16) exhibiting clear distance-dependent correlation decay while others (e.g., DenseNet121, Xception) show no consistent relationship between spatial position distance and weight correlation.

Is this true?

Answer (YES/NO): NO